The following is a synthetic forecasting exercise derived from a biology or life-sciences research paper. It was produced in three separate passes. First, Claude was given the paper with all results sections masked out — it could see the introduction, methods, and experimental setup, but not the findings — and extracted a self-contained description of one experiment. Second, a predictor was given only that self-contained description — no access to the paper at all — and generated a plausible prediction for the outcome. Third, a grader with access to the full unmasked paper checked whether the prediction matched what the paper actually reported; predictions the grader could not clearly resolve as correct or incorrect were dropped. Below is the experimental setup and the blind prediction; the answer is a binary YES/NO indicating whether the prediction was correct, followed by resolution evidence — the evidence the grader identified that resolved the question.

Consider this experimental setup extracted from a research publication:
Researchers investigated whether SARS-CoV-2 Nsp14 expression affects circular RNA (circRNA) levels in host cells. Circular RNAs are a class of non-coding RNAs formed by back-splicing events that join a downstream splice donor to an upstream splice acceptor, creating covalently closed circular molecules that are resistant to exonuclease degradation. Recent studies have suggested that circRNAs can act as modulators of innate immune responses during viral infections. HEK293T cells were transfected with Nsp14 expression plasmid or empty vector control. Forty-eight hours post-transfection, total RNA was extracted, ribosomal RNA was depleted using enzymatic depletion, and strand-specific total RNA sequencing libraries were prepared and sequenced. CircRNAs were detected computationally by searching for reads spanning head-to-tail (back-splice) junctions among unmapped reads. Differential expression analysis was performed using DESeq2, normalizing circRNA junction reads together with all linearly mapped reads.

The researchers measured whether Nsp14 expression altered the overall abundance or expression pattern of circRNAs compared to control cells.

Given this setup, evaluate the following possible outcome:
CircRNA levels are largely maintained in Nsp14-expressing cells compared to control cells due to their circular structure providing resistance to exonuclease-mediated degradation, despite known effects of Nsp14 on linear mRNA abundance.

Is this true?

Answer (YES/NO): NO